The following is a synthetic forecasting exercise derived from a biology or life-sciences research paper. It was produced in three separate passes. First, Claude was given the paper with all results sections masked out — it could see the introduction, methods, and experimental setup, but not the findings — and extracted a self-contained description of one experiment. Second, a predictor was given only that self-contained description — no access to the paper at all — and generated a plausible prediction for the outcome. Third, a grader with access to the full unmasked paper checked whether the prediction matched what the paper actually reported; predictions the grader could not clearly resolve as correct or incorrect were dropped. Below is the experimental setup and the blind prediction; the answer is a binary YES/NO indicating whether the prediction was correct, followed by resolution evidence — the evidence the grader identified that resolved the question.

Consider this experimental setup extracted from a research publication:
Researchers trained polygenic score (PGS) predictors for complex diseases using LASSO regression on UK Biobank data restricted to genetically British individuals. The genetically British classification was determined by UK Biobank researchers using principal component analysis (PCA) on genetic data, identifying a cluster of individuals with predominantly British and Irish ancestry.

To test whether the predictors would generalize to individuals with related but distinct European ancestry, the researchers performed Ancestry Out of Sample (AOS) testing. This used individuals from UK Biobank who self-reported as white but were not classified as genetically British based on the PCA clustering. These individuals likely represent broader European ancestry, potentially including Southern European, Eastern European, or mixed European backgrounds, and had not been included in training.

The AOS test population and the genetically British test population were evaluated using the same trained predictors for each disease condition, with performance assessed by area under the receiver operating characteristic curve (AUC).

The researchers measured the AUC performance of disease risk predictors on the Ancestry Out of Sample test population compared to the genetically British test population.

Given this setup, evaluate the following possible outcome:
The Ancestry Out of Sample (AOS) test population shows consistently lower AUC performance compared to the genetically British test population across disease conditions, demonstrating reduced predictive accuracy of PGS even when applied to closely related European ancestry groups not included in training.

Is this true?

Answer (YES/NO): NO